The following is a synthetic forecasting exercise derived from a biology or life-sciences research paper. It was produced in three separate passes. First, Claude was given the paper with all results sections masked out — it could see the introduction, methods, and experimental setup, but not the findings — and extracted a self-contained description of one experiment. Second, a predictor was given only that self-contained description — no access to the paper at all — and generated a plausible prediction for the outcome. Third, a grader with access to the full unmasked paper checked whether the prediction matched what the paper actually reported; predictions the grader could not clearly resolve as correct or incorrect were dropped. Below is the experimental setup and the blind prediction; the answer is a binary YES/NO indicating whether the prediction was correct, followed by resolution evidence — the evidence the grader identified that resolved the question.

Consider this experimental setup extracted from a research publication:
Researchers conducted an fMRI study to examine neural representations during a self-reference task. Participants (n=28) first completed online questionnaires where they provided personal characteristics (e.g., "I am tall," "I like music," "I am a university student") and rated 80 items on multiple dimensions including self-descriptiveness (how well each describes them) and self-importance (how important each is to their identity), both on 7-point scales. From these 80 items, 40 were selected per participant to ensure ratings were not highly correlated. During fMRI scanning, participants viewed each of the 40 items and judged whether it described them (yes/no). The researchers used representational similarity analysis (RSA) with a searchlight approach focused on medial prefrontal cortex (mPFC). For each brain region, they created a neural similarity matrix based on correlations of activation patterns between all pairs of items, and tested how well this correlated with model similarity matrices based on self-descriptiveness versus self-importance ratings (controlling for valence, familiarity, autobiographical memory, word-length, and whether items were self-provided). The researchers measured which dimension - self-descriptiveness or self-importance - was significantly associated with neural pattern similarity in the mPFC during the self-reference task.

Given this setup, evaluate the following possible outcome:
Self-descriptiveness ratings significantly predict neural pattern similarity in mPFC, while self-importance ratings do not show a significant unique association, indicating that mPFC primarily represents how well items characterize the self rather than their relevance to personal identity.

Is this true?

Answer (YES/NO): NO